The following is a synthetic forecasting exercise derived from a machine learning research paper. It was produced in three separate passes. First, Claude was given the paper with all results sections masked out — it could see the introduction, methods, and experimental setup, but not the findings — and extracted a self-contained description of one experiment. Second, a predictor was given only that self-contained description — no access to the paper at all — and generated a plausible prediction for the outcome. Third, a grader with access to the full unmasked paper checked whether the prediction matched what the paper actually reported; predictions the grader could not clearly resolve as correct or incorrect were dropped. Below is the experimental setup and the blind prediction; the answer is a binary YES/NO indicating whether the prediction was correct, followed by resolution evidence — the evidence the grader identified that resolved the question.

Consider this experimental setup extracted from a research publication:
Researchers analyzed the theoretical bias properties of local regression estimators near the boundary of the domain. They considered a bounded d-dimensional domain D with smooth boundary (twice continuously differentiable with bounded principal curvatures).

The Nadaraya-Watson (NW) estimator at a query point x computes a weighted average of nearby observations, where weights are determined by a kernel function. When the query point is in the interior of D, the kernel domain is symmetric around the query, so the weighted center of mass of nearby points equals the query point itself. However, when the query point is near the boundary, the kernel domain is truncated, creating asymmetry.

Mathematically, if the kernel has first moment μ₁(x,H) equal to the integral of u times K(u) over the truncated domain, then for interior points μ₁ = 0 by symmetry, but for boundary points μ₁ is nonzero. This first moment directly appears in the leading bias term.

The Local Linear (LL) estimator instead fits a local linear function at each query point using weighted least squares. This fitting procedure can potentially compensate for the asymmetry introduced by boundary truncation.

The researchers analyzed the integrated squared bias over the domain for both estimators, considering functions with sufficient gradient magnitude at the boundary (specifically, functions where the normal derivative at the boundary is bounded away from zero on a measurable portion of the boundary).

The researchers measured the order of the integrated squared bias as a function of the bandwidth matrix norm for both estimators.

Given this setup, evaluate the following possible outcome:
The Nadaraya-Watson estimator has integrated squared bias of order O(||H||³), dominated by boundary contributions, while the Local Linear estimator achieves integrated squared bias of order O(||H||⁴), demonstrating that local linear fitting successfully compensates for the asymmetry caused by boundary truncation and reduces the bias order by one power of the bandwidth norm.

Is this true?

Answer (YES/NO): NO